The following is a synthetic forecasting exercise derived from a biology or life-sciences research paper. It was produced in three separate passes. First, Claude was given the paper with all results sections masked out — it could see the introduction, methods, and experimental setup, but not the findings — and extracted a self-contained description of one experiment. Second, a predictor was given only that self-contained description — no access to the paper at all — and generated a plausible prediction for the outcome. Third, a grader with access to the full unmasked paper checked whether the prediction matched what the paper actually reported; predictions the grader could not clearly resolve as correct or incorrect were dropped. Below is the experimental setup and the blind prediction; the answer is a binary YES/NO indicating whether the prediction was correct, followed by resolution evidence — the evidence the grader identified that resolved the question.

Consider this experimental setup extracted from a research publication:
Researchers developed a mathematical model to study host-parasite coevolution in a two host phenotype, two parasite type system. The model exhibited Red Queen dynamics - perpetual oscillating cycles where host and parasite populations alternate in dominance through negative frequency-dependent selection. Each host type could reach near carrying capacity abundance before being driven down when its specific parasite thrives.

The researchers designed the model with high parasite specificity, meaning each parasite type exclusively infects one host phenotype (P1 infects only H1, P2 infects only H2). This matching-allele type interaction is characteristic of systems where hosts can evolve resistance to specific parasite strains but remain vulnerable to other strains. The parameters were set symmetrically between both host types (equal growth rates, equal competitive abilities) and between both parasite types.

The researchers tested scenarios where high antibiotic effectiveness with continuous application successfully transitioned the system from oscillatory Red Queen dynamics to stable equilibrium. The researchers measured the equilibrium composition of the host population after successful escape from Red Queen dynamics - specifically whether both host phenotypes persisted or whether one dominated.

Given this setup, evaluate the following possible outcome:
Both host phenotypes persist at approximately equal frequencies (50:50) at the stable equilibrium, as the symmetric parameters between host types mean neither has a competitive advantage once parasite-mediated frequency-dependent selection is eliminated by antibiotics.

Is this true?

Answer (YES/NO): NO